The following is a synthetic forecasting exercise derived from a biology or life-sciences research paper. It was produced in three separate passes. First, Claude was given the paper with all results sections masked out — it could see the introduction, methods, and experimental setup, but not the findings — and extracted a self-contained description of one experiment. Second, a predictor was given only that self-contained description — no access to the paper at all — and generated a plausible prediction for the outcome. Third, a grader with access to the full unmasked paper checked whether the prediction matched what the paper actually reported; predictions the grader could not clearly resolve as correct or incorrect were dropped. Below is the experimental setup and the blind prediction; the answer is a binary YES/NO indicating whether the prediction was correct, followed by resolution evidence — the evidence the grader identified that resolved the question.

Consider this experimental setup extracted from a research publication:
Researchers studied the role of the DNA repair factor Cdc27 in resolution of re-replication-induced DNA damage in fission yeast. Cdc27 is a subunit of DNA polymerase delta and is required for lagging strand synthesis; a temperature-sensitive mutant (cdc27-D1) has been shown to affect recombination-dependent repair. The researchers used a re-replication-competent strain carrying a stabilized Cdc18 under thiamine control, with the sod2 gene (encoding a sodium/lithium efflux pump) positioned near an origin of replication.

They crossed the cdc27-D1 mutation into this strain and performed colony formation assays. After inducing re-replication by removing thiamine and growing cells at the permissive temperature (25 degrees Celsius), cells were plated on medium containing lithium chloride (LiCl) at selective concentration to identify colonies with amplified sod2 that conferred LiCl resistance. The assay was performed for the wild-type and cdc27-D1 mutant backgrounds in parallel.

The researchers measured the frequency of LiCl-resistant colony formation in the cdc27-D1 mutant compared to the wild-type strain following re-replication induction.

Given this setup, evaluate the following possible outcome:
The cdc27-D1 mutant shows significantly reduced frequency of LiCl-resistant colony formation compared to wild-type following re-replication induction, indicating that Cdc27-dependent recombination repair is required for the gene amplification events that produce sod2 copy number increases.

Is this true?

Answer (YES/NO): NO